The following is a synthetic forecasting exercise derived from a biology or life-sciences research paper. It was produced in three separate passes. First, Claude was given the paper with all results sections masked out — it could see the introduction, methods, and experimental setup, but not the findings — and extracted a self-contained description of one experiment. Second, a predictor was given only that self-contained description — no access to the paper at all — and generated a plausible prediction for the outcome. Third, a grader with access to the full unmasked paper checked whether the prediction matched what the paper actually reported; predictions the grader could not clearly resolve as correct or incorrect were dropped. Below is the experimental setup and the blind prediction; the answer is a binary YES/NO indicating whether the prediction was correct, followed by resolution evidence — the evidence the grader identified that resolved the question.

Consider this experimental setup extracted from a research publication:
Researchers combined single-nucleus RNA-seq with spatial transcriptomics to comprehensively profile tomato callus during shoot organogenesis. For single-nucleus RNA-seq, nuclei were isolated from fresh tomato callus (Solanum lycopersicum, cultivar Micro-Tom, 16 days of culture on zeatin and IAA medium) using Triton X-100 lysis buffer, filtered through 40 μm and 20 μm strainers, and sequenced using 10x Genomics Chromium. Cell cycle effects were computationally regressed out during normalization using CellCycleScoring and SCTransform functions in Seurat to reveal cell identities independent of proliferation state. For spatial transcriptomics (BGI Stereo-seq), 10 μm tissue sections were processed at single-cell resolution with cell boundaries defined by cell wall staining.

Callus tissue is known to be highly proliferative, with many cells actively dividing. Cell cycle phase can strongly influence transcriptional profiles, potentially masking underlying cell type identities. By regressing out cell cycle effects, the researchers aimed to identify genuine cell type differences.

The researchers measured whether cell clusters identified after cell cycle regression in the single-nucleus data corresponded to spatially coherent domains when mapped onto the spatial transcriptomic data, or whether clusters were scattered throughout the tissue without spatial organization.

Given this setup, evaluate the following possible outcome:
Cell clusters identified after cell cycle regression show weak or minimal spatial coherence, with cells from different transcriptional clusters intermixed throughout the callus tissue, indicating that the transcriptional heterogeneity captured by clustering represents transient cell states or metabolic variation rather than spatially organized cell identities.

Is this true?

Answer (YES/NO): NO